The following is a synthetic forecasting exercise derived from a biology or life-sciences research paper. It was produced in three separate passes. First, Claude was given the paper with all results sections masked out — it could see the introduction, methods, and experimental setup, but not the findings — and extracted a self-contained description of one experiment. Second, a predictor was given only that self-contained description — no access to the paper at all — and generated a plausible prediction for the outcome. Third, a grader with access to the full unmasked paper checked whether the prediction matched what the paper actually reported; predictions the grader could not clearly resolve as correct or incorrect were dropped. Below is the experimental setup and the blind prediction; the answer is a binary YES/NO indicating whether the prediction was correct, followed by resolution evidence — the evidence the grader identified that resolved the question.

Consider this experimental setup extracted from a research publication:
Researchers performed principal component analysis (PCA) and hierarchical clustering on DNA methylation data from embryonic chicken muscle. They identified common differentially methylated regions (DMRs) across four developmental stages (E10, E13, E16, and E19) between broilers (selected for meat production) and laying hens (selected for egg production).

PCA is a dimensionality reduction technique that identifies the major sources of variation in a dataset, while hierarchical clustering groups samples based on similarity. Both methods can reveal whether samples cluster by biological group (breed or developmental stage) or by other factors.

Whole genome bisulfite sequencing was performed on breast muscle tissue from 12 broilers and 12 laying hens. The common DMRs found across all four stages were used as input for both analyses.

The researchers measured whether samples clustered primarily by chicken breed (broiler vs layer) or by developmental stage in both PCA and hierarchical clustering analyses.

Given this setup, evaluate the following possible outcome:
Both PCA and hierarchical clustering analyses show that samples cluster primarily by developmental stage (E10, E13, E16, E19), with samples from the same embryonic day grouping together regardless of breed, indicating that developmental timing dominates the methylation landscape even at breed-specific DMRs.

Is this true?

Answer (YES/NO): YES